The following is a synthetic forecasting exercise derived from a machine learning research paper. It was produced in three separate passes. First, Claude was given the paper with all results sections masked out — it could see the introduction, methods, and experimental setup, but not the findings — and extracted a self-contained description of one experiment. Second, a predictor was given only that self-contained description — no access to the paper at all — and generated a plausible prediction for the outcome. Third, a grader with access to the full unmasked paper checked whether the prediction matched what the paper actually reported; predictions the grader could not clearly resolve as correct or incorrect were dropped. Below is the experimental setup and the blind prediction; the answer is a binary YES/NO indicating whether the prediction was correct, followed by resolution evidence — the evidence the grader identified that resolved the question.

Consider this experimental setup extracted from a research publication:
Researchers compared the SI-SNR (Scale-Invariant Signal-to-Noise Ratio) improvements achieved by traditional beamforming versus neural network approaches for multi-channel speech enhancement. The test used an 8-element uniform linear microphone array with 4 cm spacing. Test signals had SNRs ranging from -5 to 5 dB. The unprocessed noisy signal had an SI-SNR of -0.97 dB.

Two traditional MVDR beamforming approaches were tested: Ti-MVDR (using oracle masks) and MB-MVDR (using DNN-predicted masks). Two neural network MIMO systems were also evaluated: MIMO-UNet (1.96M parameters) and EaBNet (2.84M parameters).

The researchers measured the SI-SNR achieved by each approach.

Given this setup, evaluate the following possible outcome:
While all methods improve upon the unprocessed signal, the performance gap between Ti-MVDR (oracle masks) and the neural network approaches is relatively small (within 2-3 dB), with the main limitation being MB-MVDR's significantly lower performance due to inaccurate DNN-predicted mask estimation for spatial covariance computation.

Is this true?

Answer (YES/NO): NO